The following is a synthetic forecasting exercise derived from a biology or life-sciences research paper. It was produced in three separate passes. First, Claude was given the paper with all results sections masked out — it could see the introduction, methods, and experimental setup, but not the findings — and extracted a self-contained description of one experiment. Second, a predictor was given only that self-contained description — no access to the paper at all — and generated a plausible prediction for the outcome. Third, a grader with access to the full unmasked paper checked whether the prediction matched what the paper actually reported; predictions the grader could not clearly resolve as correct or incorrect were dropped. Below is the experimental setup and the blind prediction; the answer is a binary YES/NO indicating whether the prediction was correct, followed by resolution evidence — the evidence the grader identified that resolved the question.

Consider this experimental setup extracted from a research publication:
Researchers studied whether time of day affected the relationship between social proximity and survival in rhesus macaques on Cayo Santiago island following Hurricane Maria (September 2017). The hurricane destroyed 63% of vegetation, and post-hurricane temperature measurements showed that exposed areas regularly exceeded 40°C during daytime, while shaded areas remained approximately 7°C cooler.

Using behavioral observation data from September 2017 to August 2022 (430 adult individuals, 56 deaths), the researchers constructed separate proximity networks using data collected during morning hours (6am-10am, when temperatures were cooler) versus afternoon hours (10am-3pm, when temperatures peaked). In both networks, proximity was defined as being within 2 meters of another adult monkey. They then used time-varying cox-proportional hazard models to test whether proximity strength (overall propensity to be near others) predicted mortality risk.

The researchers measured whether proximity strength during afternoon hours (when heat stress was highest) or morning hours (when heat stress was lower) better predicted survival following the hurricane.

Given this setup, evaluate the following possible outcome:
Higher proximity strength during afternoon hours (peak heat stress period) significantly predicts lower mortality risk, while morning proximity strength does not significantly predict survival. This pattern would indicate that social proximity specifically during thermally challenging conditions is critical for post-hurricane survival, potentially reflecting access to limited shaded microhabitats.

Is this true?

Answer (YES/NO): YES